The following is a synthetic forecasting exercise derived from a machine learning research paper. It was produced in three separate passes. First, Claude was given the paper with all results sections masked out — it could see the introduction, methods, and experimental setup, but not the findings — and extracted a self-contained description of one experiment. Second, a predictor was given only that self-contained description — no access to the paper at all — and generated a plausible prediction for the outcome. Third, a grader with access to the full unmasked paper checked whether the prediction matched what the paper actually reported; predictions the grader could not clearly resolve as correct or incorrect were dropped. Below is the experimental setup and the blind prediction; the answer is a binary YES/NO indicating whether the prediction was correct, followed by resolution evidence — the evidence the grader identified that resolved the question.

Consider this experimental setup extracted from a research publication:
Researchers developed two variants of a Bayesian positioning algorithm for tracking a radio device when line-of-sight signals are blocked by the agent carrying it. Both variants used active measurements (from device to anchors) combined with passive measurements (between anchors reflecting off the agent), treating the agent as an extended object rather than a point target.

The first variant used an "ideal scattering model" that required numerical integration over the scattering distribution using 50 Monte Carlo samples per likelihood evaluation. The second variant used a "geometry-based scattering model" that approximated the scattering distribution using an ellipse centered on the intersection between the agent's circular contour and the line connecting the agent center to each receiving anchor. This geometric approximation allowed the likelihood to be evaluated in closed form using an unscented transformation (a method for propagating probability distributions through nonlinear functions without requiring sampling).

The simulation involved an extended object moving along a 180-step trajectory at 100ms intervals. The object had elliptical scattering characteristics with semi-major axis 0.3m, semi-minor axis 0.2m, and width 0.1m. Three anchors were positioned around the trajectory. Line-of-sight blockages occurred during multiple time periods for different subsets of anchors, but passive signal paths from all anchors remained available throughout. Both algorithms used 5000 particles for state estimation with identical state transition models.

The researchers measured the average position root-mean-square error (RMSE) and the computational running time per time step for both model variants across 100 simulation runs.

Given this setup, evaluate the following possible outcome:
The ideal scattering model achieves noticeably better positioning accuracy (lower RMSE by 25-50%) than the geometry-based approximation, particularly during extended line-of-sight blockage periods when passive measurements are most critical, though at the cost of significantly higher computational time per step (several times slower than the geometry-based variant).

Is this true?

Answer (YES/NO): NO